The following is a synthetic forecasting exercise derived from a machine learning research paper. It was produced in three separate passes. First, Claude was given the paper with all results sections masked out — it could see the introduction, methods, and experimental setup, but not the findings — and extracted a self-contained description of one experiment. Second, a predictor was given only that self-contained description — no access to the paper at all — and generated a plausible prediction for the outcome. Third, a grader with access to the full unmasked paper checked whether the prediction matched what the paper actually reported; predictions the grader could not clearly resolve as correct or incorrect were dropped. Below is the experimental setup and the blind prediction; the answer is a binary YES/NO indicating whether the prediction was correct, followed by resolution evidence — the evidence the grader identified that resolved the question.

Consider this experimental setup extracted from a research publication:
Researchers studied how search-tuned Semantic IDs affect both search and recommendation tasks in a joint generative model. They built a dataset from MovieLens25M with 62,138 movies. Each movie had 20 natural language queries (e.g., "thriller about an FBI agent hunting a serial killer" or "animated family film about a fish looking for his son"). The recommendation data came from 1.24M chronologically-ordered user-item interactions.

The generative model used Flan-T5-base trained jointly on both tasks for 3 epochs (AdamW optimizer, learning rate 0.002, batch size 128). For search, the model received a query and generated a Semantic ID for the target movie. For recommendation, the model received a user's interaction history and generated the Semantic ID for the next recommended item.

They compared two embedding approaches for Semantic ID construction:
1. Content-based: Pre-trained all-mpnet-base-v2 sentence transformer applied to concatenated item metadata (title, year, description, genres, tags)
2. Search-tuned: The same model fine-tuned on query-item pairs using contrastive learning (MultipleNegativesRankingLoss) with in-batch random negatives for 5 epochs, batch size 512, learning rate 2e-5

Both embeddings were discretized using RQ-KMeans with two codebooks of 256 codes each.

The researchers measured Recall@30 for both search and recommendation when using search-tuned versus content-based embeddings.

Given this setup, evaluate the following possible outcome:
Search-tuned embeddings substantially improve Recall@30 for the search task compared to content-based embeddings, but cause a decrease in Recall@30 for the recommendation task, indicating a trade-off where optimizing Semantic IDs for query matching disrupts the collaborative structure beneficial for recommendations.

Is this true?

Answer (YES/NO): NO